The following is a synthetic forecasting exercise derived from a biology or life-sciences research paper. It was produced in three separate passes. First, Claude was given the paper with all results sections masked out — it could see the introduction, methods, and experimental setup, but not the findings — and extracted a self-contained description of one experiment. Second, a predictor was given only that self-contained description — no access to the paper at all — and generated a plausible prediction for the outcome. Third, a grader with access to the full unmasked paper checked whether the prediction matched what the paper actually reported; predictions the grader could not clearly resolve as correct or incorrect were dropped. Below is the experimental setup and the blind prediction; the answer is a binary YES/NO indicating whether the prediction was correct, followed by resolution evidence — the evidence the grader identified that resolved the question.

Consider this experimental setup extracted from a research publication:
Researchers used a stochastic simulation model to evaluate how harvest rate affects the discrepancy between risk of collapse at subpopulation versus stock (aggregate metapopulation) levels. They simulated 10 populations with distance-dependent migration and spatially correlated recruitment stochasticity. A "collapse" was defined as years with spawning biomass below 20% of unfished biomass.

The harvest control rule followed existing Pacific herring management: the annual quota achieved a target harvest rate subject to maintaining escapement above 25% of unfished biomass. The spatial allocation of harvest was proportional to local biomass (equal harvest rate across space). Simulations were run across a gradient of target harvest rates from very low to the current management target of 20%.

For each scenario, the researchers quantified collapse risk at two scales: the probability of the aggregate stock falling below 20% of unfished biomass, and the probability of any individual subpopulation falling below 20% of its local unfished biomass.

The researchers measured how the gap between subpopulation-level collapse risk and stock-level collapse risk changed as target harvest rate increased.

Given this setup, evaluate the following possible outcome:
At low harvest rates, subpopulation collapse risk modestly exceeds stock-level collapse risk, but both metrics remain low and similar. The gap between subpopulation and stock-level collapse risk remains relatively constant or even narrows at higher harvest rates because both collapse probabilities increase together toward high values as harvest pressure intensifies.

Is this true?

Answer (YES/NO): NO